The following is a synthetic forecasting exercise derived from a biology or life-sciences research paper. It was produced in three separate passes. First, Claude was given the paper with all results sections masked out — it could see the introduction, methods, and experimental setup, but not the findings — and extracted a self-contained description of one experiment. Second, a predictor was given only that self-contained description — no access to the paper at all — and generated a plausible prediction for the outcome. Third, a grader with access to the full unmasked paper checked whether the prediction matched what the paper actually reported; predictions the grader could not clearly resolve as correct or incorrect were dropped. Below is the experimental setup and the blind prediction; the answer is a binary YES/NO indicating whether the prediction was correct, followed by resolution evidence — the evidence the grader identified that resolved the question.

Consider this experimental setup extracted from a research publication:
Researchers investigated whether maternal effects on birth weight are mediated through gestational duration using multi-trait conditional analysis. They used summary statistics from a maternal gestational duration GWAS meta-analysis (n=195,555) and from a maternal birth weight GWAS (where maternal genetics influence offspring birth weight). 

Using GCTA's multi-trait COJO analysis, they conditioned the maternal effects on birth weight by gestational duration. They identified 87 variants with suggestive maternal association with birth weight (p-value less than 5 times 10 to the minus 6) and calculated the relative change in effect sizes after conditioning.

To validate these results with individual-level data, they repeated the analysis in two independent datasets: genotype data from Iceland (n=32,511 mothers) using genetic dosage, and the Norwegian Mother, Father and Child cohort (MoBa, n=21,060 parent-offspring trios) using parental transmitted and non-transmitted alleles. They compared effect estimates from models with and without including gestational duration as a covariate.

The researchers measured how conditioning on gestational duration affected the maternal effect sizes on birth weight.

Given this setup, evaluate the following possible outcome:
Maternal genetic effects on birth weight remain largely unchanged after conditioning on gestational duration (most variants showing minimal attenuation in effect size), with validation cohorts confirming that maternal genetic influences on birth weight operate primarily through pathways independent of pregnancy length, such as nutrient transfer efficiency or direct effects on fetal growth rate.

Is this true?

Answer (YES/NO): NO